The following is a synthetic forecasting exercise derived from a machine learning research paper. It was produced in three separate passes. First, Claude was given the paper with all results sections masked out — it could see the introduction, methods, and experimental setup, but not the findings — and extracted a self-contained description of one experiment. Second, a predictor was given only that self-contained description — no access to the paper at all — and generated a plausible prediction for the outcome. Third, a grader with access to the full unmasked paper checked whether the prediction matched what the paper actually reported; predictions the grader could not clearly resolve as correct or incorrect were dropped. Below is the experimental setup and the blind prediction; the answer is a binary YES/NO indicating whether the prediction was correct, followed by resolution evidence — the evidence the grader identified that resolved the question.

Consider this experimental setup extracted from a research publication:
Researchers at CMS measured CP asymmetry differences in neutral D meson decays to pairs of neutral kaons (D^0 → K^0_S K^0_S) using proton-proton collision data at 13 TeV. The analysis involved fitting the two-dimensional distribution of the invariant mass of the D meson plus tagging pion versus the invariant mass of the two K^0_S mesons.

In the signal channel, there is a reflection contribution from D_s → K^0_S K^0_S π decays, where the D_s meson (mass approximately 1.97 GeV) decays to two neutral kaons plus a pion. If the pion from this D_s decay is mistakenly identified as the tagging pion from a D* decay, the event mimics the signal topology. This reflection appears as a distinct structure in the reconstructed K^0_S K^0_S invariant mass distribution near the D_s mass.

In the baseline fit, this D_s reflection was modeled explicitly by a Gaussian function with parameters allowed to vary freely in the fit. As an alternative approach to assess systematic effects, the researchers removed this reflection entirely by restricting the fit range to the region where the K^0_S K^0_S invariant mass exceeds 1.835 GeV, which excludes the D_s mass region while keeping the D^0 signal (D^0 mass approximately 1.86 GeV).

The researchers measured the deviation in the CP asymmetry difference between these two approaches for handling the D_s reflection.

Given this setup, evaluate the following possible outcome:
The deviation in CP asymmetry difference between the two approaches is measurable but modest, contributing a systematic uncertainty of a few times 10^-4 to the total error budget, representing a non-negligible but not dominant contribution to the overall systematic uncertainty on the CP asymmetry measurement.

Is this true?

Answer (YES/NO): YES